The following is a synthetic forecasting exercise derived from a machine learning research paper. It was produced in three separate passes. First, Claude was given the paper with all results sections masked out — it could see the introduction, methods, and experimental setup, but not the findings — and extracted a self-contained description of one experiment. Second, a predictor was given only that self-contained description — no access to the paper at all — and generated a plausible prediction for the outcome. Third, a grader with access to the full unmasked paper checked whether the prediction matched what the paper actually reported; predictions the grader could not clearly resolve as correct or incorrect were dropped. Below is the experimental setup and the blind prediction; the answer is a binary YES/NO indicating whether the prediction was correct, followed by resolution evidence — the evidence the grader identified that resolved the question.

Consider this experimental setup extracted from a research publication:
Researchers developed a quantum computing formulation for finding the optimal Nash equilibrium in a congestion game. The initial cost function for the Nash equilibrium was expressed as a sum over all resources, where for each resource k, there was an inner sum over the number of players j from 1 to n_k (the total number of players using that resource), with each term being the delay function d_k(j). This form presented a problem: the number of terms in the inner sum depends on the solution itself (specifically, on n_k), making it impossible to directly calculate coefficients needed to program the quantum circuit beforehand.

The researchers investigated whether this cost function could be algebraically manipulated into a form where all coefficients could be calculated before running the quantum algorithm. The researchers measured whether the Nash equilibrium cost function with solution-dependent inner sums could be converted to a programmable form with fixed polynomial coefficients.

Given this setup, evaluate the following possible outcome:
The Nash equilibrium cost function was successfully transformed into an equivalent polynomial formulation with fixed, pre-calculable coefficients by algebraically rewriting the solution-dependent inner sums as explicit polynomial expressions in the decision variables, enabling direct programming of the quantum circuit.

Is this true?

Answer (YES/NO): YES